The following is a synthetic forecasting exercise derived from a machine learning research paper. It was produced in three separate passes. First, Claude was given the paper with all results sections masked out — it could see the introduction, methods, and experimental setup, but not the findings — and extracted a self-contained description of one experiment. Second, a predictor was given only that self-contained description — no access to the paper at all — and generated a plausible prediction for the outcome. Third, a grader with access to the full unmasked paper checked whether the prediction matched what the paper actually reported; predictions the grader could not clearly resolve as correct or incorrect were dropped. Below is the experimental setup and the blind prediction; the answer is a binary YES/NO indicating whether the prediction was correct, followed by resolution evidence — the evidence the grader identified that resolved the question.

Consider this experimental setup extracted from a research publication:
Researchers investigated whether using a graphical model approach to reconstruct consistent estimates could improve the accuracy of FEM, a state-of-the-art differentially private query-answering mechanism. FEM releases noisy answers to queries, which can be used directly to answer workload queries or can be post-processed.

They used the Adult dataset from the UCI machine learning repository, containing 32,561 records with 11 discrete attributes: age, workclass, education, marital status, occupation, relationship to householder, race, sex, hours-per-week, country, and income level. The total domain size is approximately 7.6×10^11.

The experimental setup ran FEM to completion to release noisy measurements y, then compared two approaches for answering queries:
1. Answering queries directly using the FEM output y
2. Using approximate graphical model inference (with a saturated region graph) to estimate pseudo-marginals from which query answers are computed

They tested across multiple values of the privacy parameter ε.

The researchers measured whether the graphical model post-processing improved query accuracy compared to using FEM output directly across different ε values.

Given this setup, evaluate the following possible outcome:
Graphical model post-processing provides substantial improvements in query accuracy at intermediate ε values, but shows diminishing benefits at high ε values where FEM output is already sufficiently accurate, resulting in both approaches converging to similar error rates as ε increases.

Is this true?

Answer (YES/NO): NO